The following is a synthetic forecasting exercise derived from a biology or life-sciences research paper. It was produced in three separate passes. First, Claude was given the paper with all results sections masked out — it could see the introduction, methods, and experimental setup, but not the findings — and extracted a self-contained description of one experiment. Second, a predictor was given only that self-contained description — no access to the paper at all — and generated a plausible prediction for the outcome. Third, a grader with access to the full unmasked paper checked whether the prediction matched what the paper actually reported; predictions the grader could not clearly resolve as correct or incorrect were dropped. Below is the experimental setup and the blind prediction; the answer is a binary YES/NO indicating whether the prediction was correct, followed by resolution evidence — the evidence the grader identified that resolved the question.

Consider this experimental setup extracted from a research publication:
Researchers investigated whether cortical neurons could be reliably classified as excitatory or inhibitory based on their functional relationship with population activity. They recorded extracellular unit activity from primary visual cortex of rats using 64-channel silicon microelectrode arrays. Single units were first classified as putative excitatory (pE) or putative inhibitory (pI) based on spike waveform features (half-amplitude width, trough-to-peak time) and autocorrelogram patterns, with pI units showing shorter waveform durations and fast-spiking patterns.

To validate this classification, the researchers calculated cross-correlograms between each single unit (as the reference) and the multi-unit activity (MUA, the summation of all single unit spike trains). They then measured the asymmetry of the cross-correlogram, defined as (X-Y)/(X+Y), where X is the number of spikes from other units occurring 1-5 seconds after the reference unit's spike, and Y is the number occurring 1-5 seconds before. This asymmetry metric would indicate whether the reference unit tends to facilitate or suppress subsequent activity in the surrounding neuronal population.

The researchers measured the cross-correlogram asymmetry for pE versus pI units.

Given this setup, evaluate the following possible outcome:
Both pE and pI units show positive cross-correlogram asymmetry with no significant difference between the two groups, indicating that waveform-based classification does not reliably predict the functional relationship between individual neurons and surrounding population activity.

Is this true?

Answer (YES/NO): NO